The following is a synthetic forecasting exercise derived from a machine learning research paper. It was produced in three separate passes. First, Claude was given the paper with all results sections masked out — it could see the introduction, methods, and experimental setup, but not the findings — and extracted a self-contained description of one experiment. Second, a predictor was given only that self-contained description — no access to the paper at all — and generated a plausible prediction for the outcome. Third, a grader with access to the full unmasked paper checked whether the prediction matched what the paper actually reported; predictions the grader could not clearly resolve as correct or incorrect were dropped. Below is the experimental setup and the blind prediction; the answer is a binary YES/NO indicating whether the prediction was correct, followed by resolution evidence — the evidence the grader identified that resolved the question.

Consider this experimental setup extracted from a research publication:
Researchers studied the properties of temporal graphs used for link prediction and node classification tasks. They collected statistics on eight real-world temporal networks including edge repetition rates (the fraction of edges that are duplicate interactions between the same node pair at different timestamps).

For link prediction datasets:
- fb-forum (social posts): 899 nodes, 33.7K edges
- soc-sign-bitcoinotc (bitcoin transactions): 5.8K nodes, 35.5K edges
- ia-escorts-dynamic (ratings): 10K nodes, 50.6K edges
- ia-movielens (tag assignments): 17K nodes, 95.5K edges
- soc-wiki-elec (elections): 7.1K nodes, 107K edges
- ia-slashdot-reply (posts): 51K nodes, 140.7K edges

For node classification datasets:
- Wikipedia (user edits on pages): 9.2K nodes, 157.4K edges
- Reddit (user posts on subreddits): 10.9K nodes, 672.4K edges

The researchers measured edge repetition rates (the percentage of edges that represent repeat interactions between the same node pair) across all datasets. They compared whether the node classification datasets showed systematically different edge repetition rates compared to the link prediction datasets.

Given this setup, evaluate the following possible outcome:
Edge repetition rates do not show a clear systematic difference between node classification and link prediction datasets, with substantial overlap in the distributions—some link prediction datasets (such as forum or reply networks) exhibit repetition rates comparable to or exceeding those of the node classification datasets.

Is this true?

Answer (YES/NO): NO